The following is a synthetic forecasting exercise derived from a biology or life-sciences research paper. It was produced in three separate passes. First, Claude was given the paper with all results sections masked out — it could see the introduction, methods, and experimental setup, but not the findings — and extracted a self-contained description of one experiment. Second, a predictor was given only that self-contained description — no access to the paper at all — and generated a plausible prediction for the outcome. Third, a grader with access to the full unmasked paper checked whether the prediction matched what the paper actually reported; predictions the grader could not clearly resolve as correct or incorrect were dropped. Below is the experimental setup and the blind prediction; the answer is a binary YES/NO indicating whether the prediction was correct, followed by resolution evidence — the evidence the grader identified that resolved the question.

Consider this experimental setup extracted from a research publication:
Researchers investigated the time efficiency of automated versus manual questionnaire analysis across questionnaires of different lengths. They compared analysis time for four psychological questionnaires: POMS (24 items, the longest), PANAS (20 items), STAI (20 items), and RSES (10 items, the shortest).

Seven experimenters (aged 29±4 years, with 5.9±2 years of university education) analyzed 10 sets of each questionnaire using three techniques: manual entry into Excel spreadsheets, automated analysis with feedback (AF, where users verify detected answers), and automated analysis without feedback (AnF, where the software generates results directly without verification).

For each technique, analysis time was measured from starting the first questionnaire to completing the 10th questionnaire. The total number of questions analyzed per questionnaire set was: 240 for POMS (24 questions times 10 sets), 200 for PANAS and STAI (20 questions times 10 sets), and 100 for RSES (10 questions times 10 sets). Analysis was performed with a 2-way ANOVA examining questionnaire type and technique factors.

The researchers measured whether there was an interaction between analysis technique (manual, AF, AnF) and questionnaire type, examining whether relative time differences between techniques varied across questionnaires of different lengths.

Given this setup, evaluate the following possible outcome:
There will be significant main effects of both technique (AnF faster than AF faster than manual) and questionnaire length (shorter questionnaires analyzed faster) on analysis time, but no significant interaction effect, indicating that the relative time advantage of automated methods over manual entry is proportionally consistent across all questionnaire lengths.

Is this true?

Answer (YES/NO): YES